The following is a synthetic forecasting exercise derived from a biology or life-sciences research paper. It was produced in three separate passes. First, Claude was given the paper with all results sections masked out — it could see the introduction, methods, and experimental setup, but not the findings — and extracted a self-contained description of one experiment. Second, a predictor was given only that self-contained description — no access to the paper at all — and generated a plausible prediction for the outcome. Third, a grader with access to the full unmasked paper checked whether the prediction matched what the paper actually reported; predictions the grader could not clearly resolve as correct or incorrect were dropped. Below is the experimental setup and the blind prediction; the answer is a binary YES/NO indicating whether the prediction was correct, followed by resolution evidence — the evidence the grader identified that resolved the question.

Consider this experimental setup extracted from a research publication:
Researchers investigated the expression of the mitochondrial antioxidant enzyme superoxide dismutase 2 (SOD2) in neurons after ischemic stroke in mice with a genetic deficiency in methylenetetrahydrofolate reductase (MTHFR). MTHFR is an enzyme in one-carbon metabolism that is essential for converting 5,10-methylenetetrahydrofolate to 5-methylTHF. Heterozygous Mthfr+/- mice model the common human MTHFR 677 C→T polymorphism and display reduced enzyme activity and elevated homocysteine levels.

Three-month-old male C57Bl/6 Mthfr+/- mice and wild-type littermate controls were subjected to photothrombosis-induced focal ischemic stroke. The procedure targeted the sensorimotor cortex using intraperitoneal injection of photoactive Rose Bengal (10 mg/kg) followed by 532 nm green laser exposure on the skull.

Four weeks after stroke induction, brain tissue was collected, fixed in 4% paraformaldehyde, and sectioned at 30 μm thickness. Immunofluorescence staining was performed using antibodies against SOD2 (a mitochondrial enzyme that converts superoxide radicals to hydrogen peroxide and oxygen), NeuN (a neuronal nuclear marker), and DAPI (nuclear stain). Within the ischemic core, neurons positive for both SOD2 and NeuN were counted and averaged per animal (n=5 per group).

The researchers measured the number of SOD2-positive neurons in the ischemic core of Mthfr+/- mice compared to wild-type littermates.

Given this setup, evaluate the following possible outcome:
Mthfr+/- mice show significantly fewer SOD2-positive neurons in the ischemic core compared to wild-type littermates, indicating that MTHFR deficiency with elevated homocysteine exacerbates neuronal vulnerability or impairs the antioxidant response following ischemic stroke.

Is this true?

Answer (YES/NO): NO